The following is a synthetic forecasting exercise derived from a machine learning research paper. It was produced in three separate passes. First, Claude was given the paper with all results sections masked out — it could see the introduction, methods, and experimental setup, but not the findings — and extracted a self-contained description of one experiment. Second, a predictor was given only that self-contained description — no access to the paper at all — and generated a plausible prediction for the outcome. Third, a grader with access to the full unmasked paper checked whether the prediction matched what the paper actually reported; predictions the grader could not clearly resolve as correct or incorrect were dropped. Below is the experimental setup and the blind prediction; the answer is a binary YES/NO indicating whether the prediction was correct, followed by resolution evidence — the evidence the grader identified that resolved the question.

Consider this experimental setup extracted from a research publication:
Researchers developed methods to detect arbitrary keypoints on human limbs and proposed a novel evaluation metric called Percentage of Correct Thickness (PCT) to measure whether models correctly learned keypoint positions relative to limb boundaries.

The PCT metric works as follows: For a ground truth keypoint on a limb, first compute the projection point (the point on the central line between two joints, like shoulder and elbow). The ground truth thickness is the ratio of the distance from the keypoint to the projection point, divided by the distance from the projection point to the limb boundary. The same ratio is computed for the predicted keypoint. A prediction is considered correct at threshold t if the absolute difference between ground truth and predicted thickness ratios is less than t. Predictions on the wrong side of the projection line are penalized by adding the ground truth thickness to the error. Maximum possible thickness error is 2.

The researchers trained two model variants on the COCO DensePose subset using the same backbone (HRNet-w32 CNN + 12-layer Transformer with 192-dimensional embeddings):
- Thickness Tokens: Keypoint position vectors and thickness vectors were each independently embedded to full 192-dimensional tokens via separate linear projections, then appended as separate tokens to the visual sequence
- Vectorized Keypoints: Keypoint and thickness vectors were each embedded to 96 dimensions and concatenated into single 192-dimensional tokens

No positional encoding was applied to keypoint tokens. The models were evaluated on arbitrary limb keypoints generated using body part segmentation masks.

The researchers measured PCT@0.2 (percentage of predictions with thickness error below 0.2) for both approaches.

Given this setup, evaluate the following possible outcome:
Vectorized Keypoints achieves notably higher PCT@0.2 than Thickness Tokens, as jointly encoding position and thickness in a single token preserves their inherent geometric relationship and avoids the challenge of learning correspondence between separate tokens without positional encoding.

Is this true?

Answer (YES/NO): YES